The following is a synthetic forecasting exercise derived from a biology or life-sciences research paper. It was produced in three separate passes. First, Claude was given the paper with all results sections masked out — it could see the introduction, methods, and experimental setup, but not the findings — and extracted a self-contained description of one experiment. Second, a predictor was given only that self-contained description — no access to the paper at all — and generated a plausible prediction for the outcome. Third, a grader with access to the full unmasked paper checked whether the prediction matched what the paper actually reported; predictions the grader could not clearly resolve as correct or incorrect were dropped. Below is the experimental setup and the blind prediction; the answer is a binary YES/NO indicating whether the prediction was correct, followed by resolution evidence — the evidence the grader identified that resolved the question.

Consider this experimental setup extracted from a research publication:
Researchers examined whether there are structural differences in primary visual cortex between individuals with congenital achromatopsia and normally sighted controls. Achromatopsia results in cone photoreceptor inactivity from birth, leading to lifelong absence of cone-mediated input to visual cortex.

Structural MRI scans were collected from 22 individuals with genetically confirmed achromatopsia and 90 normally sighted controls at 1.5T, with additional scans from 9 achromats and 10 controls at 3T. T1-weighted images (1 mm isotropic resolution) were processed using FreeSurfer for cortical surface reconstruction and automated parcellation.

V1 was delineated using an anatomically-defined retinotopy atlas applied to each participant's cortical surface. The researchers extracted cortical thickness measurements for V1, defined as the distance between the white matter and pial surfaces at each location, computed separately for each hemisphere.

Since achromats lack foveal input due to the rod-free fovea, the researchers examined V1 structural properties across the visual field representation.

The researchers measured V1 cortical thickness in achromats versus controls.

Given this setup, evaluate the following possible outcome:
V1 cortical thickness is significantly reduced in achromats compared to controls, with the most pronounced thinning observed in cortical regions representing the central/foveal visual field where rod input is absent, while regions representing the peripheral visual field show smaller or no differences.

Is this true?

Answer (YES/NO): NO